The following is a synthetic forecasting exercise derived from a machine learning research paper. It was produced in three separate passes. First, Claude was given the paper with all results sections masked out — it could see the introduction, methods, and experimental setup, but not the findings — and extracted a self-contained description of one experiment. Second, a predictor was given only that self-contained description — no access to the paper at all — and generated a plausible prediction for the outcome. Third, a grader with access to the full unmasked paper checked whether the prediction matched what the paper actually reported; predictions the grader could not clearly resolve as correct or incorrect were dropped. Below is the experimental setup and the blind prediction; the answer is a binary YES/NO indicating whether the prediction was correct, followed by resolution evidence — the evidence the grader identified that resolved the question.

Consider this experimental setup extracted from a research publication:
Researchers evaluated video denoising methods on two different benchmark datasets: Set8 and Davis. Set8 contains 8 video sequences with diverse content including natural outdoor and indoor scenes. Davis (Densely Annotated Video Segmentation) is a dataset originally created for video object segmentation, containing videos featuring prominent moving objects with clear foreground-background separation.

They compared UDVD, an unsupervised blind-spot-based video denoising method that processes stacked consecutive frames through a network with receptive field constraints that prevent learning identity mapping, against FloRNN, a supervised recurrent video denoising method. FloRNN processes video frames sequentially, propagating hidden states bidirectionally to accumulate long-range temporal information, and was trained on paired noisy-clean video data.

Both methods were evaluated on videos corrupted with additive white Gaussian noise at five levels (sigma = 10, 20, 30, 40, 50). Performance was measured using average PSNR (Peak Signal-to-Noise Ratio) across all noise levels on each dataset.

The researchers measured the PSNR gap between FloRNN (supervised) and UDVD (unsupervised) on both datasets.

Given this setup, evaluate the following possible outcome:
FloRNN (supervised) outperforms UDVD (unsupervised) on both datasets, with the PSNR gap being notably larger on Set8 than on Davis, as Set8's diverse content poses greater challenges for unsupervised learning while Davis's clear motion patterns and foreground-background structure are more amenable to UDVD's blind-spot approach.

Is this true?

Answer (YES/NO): NO